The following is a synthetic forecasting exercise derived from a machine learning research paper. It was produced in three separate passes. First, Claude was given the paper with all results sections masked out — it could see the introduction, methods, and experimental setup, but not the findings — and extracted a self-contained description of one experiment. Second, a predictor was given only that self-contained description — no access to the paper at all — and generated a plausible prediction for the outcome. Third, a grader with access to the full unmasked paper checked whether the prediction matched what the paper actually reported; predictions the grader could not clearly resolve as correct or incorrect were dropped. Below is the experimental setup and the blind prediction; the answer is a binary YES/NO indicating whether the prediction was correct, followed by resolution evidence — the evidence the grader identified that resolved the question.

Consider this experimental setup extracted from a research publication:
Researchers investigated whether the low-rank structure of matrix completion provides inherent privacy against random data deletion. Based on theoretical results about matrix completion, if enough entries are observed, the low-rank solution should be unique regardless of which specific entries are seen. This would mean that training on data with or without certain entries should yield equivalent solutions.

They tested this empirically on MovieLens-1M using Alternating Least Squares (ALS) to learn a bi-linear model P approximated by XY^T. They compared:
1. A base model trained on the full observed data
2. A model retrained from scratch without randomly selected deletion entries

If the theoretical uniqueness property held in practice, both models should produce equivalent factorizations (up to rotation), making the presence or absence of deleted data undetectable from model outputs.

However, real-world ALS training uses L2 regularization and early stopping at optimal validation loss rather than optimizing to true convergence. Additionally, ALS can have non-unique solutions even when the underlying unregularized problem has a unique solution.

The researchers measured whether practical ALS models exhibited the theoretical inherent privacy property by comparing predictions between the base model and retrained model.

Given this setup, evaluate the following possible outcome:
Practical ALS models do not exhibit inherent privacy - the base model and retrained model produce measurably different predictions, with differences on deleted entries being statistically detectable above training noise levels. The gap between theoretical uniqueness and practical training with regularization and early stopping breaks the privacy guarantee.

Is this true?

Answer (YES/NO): YES